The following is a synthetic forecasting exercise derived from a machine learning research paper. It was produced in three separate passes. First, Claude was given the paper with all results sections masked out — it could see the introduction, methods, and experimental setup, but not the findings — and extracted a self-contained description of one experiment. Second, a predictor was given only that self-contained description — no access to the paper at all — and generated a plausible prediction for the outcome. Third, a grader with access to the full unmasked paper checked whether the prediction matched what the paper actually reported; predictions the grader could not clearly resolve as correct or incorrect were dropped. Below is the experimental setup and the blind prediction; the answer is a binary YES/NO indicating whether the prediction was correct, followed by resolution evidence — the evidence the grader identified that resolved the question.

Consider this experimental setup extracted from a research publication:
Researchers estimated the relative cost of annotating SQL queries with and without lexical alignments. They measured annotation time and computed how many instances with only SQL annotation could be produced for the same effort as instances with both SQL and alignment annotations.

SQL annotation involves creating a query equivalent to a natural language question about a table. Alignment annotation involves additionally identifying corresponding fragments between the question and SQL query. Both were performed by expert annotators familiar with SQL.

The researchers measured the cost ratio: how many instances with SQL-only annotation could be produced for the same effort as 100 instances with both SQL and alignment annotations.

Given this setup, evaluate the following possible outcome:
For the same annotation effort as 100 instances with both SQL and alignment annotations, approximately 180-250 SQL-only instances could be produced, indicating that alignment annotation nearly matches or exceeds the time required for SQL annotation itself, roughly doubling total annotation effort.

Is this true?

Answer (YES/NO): NO